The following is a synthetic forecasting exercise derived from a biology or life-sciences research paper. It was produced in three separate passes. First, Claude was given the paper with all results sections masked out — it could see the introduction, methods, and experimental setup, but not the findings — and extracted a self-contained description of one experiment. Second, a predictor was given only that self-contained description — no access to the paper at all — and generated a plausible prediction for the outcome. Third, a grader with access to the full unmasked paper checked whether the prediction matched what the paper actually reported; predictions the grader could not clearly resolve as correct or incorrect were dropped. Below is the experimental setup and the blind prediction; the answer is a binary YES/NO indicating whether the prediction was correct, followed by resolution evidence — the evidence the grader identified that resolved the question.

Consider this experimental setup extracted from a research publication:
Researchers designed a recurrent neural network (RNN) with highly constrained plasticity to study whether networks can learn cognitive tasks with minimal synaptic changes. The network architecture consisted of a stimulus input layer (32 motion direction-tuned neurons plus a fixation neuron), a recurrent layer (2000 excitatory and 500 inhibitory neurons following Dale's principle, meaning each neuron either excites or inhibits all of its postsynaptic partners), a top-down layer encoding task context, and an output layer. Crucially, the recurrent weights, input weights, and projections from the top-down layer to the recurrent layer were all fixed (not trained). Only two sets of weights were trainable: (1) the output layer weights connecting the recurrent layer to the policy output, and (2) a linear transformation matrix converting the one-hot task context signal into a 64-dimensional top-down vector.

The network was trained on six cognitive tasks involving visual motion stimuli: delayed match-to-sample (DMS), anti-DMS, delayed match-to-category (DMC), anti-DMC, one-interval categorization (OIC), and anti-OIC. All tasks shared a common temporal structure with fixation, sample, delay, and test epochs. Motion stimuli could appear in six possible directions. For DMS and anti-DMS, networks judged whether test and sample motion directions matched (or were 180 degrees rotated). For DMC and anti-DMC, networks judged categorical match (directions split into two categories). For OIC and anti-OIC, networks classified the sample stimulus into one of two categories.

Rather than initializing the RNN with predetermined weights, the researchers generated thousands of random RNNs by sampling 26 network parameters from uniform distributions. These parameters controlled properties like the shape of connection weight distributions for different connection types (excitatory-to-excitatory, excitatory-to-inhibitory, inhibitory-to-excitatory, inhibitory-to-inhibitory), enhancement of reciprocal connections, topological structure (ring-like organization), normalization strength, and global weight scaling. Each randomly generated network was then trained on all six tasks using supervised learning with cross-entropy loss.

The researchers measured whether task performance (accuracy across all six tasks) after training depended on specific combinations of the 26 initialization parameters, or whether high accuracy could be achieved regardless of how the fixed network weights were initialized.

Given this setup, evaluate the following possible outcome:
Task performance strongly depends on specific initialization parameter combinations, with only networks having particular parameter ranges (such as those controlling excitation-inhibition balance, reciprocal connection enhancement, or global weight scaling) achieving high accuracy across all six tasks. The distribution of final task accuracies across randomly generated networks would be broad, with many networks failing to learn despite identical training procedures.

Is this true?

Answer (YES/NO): YES